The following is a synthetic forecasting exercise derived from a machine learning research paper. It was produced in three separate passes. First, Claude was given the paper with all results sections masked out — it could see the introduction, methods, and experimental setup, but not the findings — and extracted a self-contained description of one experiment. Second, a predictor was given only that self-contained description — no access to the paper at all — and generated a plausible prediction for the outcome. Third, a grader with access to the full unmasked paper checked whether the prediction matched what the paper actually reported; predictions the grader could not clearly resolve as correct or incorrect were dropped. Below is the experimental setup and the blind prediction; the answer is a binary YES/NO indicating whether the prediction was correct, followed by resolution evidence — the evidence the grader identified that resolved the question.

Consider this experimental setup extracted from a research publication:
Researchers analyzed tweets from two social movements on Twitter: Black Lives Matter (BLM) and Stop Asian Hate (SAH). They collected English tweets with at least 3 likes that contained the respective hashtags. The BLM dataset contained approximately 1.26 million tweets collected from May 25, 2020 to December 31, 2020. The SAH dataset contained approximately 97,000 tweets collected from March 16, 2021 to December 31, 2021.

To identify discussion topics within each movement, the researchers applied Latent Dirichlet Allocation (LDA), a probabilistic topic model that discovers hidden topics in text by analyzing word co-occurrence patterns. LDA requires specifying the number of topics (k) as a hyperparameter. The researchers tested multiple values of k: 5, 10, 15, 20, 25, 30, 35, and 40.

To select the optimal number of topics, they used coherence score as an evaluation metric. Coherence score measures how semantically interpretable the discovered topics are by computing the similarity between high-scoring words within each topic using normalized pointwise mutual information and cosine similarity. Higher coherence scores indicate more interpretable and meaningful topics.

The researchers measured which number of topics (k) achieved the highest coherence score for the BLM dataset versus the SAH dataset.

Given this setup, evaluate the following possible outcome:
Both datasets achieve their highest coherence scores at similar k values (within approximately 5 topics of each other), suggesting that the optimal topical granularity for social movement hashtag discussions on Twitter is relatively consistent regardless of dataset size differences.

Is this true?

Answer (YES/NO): YES